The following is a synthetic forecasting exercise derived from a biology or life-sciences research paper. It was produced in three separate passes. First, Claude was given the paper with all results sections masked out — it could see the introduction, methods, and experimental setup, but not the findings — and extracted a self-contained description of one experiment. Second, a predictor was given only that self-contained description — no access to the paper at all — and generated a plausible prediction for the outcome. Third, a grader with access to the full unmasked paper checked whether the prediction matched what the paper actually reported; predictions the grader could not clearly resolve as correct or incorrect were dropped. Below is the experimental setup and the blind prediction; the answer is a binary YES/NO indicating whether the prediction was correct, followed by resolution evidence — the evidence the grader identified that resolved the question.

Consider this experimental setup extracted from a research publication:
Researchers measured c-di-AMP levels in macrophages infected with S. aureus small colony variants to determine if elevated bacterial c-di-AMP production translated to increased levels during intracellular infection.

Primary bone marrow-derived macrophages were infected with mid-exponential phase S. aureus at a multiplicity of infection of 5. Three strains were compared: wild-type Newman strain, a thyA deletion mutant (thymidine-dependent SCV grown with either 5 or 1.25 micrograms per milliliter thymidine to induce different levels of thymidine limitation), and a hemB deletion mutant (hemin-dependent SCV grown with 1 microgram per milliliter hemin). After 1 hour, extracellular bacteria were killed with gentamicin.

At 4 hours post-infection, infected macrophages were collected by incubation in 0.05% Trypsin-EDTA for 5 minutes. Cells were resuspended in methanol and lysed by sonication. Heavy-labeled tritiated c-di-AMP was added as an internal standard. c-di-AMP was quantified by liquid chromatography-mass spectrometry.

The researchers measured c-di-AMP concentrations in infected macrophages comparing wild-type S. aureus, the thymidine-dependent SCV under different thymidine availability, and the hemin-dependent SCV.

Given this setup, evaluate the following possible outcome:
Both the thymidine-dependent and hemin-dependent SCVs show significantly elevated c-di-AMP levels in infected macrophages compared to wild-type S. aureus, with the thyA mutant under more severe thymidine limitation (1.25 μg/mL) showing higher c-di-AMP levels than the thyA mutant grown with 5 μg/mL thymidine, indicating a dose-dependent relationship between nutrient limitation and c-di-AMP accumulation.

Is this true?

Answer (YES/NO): NO